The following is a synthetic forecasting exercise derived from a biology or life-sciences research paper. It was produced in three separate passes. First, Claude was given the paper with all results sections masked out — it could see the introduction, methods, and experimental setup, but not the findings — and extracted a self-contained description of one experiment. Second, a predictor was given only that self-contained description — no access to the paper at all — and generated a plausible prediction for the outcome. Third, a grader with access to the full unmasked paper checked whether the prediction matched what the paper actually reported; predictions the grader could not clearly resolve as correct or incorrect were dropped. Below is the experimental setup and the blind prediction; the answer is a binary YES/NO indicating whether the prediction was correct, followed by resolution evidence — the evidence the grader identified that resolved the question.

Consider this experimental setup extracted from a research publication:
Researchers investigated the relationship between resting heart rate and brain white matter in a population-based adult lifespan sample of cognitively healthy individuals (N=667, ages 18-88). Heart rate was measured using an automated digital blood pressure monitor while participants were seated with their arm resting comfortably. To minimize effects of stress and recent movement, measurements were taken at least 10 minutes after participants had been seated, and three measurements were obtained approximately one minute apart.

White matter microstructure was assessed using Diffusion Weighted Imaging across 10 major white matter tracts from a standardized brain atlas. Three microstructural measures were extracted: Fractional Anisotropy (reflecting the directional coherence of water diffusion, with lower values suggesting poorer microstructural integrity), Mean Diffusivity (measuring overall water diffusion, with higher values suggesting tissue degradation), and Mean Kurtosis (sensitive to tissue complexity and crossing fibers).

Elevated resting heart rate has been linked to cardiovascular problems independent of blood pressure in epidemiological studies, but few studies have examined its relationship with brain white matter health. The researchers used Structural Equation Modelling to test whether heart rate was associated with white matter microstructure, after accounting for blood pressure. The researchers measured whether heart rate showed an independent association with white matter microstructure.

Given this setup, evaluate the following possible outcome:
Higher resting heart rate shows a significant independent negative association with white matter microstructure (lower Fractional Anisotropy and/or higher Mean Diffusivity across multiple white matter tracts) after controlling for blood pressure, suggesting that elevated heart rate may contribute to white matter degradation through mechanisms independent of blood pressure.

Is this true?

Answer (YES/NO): YES